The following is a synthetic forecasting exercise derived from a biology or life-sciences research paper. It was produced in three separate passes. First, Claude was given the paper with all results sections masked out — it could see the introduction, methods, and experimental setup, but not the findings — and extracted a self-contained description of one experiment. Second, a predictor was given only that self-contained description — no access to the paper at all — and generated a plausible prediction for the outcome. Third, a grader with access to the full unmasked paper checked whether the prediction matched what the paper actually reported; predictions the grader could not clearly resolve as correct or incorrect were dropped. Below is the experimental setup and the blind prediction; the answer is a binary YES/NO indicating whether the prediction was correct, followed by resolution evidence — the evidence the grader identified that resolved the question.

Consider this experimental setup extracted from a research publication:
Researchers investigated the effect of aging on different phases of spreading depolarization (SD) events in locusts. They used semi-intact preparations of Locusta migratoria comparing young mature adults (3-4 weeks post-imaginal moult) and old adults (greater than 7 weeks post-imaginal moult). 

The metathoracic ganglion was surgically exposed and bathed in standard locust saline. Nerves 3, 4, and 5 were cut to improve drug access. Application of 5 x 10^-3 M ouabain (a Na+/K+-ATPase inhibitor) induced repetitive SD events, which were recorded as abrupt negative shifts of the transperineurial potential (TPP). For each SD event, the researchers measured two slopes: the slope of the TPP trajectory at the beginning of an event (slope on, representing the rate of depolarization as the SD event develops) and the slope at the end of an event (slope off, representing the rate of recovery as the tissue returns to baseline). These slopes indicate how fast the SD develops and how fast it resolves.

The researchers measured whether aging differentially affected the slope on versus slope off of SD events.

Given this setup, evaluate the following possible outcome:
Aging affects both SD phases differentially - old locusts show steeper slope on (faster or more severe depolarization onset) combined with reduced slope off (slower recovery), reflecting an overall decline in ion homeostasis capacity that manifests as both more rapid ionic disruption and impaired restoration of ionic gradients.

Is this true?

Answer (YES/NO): NO